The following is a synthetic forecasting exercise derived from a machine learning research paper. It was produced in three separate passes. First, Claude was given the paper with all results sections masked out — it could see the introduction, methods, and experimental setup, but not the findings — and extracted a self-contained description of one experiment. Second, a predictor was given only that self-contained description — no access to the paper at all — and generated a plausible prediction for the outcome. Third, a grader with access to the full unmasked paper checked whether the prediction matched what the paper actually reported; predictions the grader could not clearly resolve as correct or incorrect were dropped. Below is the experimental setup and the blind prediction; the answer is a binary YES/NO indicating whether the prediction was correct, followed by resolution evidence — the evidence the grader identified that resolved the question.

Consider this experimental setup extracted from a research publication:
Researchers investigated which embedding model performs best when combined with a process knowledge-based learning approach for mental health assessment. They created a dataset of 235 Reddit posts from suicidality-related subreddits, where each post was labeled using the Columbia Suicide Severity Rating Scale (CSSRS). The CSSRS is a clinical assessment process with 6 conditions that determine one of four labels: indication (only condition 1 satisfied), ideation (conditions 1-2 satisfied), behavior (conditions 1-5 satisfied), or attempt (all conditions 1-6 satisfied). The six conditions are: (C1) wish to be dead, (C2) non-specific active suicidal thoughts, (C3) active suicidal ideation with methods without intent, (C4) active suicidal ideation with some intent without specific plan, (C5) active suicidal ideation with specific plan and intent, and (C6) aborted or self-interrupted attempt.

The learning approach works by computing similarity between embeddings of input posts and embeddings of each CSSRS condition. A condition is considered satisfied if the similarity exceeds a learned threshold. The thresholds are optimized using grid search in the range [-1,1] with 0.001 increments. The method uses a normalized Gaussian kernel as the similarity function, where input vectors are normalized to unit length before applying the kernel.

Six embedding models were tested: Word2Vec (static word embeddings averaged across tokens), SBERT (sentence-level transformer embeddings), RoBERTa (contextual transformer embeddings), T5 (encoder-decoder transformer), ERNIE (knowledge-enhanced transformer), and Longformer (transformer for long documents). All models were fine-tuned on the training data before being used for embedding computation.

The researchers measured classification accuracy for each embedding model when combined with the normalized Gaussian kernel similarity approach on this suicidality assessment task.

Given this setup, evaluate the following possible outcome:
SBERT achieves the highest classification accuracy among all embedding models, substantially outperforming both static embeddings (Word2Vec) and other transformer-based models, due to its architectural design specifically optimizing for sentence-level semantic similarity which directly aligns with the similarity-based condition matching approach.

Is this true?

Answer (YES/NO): YES